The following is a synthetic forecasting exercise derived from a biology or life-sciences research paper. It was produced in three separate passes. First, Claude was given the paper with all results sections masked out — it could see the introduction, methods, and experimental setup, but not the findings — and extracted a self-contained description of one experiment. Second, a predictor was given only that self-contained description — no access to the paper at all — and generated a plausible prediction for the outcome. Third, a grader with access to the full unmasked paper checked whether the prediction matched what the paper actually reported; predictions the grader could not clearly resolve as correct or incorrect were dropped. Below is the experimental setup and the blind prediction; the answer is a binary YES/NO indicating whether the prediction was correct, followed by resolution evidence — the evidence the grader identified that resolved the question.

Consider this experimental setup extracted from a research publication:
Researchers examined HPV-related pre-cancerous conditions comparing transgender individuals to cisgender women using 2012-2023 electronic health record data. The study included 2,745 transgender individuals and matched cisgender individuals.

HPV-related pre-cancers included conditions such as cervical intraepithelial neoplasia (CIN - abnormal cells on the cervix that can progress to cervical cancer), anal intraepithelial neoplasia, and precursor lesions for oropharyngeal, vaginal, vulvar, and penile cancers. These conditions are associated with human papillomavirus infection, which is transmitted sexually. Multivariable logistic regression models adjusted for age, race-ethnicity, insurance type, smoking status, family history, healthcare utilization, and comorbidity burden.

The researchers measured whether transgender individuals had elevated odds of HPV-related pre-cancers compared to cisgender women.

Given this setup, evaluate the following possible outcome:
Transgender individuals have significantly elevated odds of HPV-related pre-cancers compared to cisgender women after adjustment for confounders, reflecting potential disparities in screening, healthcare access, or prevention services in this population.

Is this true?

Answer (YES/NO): NO